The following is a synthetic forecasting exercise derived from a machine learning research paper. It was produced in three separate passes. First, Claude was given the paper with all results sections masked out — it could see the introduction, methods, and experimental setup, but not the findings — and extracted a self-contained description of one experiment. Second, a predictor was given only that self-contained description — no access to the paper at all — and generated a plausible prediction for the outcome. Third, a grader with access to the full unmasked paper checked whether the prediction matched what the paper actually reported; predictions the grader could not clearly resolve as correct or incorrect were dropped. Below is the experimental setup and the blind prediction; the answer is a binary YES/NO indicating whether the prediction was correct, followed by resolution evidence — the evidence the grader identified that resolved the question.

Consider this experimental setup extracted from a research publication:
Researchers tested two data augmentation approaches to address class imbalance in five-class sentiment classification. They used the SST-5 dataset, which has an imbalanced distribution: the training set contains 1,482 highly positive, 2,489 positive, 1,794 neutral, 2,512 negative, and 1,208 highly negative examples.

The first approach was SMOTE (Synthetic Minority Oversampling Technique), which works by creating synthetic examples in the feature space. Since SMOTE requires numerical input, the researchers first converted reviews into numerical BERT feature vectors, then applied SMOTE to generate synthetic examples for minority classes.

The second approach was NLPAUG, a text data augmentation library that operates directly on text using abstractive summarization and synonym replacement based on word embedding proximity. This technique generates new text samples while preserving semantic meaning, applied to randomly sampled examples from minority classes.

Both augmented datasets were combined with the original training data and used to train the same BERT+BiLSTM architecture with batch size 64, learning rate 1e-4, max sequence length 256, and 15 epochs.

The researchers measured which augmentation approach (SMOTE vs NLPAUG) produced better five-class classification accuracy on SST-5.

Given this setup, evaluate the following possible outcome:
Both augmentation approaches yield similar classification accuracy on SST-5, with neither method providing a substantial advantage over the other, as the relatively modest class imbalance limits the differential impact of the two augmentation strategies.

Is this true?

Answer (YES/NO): NO